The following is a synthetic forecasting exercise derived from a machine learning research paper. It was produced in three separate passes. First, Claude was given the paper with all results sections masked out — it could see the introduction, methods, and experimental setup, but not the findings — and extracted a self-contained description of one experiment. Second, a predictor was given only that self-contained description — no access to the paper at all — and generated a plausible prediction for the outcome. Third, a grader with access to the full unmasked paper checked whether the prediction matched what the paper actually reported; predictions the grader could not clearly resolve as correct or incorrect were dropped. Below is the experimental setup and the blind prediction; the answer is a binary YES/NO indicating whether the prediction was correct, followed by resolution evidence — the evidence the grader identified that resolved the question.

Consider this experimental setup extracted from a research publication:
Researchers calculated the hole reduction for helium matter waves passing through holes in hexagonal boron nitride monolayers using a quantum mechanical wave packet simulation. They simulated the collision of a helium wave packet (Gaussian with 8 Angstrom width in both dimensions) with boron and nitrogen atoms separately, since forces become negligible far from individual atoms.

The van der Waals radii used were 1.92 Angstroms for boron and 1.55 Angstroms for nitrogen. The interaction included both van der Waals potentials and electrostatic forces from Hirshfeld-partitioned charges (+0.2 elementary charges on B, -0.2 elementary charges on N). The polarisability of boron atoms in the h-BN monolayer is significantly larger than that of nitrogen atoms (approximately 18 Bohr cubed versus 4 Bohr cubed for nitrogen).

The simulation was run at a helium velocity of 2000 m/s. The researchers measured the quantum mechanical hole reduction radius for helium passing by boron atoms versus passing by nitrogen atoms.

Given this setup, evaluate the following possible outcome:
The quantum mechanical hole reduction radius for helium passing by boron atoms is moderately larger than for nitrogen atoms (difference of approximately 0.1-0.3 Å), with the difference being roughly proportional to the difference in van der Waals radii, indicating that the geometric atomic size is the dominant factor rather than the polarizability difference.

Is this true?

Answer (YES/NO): NO